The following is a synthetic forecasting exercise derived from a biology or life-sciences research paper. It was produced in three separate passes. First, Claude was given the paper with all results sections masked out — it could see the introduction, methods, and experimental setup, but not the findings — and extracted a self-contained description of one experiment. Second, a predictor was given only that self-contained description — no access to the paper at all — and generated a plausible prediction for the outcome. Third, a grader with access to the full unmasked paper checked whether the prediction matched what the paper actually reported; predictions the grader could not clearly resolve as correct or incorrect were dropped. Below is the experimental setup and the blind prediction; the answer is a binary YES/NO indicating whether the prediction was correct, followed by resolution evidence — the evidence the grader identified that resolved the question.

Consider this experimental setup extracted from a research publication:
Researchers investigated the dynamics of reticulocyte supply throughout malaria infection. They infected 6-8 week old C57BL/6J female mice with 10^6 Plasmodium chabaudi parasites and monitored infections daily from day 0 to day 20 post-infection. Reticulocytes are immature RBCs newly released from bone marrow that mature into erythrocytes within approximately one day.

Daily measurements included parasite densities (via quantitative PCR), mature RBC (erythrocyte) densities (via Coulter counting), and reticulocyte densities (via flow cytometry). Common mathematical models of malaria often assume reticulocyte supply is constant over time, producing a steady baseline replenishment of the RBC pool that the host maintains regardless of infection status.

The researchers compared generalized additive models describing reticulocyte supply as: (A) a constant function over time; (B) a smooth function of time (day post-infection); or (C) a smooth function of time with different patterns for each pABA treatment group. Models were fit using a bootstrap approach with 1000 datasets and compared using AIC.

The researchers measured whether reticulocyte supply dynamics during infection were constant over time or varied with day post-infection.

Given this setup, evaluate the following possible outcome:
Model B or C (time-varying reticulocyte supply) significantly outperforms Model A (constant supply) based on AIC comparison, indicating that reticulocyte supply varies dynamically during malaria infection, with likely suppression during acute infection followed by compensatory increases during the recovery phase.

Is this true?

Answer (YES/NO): YES